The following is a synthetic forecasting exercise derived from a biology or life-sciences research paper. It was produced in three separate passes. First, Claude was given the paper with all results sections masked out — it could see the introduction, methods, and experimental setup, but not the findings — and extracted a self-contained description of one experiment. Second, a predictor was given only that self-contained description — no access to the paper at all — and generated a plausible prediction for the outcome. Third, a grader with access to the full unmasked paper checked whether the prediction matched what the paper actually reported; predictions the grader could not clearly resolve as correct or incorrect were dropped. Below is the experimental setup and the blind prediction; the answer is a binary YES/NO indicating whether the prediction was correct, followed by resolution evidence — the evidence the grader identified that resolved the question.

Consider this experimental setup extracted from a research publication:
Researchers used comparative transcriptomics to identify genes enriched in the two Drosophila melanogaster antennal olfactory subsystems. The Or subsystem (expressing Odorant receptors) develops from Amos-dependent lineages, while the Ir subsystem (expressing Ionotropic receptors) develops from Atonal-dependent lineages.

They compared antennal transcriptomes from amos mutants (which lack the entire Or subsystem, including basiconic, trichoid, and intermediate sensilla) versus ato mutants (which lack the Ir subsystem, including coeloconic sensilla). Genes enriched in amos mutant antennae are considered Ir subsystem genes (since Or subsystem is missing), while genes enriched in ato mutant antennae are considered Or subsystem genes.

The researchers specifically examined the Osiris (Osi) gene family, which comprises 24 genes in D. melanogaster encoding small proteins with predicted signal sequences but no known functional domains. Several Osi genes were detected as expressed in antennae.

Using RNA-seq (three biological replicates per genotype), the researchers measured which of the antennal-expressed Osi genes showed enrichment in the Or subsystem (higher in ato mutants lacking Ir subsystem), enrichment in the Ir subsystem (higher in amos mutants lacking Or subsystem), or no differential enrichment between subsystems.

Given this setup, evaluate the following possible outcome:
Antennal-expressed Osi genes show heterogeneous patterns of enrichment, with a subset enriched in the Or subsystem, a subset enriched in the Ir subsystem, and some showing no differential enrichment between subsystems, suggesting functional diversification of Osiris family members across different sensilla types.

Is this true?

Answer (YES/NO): NO